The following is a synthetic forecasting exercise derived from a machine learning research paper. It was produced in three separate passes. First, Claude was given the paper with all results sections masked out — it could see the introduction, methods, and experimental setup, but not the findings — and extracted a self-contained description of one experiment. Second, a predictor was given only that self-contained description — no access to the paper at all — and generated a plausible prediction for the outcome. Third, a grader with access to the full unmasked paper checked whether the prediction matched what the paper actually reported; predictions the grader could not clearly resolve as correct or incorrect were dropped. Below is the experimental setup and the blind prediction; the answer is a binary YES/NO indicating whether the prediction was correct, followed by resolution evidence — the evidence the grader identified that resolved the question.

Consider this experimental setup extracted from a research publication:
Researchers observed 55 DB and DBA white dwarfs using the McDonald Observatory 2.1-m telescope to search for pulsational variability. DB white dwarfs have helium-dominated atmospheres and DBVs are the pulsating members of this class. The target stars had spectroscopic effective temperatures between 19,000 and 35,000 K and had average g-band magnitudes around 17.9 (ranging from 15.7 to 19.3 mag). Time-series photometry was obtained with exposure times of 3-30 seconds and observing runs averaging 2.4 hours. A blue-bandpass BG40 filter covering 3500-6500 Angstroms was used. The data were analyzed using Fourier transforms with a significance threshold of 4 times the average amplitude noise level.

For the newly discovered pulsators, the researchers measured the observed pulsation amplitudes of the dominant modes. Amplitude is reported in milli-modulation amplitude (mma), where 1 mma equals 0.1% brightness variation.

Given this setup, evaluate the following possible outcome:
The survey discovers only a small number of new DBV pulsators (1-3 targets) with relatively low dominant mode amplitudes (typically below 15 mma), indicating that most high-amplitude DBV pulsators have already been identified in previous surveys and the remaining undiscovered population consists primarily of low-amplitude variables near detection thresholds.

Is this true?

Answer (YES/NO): NO